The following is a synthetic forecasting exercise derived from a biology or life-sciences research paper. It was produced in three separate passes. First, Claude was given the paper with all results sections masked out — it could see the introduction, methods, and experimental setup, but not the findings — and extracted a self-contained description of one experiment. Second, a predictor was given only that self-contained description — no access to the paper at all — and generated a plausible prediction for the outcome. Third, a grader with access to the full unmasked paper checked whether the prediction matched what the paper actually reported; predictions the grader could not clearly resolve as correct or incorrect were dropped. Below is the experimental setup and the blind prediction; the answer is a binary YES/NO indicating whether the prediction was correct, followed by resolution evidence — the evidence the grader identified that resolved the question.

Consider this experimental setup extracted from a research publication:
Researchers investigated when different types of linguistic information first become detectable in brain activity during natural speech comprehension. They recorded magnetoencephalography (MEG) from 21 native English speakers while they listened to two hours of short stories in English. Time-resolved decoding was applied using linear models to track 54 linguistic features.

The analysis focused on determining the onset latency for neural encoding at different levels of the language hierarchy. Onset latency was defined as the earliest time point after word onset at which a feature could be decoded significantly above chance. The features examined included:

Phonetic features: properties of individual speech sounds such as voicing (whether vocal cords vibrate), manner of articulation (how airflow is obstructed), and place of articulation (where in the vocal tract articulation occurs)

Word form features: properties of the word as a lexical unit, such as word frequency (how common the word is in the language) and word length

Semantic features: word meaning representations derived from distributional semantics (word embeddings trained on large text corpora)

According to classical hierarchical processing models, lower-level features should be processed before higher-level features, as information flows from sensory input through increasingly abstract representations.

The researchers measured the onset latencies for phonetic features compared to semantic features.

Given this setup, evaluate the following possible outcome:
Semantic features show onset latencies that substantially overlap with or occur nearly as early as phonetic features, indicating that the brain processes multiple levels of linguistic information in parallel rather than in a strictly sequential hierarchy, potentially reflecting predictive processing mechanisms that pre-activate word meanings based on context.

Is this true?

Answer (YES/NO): NO